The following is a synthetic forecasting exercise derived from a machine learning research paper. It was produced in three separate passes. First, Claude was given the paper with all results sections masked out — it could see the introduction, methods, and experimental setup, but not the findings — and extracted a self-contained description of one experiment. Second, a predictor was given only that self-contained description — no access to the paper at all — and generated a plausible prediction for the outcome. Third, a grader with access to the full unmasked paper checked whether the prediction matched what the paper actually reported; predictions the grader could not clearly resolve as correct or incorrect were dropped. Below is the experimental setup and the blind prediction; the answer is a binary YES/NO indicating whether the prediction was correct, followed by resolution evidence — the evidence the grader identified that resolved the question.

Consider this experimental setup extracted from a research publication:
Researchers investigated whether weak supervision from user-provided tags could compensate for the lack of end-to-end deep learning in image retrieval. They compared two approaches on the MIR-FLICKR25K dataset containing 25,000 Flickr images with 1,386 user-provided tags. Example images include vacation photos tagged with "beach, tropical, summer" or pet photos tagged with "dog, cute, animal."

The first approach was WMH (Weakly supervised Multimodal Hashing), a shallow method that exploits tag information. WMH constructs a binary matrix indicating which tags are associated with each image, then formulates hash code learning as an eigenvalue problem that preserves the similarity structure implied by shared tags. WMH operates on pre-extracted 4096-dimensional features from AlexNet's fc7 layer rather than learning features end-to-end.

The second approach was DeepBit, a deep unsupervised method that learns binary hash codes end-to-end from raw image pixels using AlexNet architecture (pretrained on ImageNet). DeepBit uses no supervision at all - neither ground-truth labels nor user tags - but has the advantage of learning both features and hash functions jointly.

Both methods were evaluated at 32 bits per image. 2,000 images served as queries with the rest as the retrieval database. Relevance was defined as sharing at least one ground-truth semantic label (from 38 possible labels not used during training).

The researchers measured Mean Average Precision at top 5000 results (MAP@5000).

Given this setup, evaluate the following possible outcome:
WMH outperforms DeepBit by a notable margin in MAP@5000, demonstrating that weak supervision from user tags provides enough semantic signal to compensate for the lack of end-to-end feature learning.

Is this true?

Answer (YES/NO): YES